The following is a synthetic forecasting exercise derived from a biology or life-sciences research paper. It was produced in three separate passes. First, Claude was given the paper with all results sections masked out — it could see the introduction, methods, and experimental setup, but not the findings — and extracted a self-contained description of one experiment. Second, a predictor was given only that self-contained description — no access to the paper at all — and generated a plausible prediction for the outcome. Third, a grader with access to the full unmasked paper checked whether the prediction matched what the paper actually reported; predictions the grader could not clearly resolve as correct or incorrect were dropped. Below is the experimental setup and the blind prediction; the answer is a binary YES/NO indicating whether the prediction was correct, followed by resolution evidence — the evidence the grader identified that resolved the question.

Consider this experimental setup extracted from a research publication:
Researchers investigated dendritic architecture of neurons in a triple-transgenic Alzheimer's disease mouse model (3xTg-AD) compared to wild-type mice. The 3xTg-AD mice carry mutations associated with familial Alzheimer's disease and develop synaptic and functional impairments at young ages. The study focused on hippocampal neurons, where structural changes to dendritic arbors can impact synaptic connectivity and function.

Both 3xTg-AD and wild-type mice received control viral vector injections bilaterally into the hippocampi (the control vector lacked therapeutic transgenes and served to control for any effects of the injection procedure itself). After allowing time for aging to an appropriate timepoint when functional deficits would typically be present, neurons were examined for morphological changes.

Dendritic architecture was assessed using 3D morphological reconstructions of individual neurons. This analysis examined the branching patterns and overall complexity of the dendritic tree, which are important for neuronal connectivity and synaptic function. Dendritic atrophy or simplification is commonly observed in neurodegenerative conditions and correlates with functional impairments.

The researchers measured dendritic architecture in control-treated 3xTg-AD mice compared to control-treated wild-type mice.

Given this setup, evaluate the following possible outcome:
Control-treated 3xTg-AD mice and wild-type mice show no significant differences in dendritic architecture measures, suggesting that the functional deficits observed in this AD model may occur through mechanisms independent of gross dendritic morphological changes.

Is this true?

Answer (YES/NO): NO